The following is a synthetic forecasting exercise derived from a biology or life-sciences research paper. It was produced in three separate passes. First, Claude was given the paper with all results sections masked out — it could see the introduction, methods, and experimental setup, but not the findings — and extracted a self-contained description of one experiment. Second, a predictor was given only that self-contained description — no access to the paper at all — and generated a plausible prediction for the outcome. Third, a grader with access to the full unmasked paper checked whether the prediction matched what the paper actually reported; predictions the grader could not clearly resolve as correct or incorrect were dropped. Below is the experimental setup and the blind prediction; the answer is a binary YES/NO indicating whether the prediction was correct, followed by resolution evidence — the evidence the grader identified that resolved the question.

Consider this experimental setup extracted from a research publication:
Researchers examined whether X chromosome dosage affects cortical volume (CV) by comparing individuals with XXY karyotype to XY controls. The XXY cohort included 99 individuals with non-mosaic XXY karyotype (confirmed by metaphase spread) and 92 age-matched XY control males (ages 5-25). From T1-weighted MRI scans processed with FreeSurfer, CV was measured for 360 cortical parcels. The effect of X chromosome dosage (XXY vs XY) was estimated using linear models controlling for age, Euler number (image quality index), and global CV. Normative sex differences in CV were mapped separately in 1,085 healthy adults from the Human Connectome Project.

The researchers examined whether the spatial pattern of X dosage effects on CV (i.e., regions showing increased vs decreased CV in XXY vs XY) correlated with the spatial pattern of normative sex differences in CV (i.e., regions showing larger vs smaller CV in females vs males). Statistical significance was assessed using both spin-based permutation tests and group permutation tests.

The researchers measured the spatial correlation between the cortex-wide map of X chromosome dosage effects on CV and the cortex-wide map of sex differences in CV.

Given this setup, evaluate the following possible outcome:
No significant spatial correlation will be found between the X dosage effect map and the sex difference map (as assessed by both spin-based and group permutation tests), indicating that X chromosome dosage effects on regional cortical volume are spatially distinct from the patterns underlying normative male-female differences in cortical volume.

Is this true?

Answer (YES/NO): NO